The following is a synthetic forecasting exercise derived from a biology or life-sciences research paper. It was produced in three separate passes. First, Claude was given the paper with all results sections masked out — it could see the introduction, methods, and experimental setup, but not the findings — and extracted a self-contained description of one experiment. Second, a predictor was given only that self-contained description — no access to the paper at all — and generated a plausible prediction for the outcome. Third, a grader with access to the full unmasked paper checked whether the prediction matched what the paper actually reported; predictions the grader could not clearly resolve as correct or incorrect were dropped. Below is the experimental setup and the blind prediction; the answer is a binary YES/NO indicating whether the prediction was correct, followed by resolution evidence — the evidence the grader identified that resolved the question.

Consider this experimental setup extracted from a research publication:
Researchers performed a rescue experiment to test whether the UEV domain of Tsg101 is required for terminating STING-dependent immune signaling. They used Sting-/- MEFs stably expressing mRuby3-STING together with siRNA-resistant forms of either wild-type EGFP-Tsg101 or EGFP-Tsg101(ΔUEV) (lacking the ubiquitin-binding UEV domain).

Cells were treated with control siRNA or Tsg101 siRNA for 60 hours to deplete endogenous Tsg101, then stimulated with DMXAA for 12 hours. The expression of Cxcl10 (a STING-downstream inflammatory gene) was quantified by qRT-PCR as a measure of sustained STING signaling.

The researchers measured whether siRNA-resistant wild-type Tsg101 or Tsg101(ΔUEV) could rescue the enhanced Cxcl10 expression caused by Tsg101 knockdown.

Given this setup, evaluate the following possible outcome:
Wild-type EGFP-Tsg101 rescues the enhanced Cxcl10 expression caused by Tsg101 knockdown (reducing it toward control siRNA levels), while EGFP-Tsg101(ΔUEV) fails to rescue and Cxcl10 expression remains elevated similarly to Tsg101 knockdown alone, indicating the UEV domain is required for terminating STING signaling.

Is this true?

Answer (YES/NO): YES